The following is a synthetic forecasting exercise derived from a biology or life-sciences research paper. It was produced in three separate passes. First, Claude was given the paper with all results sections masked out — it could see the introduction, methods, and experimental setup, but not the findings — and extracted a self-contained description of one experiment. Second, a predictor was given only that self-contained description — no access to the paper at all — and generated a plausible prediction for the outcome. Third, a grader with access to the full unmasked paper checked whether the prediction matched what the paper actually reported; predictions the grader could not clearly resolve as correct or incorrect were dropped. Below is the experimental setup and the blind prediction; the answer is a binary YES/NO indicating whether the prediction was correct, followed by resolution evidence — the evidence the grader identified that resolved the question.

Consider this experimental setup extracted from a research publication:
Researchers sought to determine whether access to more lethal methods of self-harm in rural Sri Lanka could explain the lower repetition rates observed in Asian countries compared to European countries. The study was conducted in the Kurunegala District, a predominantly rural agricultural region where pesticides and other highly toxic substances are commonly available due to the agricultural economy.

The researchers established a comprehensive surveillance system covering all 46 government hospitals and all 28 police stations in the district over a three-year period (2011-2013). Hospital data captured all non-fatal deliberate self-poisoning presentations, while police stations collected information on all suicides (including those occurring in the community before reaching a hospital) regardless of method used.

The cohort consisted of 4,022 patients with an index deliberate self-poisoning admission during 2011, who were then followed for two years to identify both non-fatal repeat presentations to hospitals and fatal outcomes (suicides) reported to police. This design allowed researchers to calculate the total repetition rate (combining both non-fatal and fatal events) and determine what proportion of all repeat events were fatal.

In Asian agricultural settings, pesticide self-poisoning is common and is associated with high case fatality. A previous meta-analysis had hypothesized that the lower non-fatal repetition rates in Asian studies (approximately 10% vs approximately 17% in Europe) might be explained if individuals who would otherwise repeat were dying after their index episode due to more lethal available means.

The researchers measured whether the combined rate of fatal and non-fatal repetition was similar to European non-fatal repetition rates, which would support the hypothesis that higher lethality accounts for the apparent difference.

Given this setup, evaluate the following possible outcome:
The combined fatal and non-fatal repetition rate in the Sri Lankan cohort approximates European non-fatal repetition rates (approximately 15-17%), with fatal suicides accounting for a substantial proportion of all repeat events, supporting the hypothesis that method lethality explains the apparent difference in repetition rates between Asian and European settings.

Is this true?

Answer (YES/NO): NO